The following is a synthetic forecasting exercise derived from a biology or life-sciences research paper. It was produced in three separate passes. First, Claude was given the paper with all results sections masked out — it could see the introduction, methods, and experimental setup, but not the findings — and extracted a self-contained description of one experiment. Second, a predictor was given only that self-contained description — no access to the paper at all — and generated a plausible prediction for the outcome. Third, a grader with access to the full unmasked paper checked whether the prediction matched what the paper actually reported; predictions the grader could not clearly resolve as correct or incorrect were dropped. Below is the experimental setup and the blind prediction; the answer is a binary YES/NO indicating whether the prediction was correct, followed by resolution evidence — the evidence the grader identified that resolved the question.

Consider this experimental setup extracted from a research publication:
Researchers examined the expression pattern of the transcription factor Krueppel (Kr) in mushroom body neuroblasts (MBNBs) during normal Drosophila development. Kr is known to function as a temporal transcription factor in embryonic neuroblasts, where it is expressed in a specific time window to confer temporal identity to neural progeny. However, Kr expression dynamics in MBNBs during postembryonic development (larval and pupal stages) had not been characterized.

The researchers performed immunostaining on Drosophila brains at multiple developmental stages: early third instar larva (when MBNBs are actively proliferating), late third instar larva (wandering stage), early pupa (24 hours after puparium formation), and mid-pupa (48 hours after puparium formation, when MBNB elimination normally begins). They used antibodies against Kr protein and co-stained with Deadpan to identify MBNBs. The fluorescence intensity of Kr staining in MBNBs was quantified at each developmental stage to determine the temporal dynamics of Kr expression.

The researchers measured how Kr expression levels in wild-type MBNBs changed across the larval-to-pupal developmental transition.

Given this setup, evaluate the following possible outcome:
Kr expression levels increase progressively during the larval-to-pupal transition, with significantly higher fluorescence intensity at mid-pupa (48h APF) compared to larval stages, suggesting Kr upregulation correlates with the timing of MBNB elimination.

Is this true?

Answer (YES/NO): NO